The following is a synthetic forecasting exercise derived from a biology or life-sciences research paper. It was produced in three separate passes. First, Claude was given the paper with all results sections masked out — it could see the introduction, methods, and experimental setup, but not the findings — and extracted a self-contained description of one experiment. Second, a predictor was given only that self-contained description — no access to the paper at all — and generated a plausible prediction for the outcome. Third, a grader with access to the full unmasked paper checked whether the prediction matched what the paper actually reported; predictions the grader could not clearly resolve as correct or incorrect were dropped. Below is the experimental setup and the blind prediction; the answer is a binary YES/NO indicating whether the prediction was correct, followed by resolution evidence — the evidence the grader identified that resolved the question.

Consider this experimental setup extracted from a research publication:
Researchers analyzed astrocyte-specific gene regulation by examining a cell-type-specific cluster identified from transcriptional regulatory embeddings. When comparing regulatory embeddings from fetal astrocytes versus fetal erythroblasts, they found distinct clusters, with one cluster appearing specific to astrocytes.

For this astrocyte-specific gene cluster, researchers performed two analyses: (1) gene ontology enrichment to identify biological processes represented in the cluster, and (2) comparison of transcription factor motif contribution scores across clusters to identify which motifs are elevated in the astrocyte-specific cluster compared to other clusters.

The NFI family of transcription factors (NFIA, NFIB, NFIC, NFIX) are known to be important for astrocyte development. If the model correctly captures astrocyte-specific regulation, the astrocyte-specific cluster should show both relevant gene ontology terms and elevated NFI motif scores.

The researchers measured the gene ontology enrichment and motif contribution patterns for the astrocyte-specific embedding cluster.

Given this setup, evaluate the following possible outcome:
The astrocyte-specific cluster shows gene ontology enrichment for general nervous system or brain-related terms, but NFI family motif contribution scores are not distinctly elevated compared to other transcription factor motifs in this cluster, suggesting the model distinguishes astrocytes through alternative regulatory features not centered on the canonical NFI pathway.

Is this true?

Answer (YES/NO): NO